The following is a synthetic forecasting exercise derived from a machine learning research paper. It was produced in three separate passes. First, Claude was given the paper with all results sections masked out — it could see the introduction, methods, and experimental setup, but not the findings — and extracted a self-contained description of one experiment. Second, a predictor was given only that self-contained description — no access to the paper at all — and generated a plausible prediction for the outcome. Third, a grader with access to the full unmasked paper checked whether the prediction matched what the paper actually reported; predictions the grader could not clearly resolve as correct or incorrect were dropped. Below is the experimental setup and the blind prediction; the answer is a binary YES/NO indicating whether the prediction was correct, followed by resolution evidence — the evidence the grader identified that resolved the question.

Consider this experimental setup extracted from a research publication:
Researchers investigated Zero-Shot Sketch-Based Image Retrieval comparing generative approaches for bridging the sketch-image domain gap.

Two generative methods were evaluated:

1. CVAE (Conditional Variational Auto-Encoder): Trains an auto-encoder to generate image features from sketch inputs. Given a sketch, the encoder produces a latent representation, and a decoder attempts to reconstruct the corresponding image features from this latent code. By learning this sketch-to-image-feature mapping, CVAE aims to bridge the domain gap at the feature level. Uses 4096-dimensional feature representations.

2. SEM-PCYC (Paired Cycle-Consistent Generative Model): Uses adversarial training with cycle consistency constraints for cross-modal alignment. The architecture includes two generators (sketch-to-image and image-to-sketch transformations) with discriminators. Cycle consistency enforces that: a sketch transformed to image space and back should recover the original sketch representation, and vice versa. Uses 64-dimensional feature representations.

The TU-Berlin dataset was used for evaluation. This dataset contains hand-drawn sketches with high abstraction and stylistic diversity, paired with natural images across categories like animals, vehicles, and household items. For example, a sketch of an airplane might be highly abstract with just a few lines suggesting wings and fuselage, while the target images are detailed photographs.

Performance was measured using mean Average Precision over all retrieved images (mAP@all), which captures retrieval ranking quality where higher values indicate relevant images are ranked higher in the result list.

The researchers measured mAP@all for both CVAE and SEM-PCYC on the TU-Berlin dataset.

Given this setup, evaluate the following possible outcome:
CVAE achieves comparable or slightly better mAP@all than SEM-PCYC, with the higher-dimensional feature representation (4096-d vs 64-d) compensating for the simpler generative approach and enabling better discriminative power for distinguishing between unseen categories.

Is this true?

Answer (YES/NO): NO